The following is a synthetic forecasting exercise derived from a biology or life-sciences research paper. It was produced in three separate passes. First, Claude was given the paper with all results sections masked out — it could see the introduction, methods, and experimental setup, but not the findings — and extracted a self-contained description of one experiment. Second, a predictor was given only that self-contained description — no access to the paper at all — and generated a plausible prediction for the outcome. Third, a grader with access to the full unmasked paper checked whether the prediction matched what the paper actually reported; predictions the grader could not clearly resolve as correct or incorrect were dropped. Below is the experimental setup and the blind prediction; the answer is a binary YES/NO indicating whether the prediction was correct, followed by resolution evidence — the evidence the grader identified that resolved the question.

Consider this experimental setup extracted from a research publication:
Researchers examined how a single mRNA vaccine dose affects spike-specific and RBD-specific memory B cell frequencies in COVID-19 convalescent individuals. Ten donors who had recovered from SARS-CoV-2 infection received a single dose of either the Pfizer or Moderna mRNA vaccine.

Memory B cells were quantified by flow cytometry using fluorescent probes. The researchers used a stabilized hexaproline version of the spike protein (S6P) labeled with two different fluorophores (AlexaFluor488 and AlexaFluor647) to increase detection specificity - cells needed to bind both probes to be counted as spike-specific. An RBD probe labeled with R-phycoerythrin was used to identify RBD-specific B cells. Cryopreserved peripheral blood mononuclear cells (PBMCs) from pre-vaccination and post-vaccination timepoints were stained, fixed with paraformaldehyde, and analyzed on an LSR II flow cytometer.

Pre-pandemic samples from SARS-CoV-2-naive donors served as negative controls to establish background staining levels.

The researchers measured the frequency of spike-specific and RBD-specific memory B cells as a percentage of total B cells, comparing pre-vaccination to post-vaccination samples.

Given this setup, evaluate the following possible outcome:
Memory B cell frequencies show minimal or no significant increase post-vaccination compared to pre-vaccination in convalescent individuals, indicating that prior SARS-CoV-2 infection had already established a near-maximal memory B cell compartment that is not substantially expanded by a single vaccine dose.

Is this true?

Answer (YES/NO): NO